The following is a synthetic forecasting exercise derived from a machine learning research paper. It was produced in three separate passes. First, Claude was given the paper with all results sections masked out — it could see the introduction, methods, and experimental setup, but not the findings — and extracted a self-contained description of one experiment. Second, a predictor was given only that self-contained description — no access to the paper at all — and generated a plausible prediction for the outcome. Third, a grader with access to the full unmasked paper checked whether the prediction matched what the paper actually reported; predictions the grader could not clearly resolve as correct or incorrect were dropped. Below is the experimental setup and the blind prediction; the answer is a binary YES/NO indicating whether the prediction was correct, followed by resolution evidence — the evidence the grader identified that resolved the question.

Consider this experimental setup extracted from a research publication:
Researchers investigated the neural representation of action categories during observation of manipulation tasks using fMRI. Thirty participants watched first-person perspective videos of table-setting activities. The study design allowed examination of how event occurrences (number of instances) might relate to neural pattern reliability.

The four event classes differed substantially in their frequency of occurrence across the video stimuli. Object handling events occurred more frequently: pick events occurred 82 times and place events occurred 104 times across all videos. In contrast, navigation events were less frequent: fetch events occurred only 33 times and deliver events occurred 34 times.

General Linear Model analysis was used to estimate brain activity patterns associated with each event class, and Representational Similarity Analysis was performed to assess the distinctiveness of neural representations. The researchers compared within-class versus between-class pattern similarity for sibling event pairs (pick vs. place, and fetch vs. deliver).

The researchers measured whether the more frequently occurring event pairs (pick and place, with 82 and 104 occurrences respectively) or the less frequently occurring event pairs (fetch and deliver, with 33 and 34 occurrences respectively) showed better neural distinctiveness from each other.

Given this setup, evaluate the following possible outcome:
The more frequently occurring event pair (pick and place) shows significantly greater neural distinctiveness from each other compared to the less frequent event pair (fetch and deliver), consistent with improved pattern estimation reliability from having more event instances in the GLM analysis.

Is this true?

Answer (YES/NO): NO